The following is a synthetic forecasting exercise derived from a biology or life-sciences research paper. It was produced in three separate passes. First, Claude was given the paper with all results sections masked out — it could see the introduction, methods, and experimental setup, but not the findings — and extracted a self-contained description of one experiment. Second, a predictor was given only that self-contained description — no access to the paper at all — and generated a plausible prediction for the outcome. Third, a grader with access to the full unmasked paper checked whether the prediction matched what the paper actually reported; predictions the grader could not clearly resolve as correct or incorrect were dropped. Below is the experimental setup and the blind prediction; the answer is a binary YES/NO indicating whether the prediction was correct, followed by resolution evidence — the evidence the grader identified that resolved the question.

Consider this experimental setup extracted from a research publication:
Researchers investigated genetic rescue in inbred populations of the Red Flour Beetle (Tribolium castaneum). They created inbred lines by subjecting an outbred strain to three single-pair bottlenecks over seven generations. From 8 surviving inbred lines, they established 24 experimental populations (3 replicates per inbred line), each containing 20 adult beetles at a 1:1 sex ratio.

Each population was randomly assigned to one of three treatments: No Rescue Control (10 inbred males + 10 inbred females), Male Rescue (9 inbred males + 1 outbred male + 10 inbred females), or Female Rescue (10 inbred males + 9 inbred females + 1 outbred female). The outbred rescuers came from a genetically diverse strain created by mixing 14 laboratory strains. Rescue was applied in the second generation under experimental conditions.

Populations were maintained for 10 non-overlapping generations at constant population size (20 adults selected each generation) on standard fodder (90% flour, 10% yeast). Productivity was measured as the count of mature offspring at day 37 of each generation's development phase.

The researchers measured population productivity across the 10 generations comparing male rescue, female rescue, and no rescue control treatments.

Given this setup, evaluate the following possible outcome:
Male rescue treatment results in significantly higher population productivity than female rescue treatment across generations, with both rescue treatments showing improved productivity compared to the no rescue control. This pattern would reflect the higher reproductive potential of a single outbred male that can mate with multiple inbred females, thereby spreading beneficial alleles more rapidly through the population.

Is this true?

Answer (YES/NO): NO